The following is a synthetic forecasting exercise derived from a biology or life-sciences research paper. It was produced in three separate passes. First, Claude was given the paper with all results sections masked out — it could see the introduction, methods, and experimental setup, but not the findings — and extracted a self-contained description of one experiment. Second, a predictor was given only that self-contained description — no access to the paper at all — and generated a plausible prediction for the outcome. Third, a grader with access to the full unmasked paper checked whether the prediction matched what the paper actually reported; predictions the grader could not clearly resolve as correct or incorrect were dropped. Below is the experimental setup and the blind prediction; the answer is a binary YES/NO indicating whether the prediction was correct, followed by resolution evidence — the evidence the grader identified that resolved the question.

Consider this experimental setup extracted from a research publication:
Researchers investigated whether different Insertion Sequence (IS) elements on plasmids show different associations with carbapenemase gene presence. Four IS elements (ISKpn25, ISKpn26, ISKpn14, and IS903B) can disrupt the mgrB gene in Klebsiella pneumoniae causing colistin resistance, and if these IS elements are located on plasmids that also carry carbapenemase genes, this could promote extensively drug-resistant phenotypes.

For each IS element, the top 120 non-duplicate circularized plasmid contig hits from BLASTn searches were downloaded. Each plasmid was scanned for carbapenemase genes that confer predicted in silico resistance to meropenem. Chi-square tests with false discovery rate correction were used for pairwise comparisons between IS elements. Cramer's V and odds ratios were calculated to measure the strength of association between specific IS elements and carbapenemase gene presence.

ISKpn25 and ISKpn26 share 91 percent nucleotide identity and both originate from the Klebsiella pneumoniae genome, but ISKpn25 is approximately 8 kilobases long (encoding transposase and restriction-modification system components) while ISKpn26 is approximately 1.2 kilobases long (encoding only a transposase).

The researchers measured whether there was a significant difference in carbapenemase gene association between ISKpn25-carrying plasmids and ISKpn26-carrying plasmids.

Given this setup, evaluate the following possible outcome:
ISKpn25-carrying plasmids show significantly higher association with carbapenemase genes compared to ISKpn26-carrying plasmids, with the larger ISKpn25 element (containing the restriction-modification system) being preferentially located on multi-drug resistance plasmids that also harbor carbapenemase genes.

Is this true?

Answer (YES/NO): NO